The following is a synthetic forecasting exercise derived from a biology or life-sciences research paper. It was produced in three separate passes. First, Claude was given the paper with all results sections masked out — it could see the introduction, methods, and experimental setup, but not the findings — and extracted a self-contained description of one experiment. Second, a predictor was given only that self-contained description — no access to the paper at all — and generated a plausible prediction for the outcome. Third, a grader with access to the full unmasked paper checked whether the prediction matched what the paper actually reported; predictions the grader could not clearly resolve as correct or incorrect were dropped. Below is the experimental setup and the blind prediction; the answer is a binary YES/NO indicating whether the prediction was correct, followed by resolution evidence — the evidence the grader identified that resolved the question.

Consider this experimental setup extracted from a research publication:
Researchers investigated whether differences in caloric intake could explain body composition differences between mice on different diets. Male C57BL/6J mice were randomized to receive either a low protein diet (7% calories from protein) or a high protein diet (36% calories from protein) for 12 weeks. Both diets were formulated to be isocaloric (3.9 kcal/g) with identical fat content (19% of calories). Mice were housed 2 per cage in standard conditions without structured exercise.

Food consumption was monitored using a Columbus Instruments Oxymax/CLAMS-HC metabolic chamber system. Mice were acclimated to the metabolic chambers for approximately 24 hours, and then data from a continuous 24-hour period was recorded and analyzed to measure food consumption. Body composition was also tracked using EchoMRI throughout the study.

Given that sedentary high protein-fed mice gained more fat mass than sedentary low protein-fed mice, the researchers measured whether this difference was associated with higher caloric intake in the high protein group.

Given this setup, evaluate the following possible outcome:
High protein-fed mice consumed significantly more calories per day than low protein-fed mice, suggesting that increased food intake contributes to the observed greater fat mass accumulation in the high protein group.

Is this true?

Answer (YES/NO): NO